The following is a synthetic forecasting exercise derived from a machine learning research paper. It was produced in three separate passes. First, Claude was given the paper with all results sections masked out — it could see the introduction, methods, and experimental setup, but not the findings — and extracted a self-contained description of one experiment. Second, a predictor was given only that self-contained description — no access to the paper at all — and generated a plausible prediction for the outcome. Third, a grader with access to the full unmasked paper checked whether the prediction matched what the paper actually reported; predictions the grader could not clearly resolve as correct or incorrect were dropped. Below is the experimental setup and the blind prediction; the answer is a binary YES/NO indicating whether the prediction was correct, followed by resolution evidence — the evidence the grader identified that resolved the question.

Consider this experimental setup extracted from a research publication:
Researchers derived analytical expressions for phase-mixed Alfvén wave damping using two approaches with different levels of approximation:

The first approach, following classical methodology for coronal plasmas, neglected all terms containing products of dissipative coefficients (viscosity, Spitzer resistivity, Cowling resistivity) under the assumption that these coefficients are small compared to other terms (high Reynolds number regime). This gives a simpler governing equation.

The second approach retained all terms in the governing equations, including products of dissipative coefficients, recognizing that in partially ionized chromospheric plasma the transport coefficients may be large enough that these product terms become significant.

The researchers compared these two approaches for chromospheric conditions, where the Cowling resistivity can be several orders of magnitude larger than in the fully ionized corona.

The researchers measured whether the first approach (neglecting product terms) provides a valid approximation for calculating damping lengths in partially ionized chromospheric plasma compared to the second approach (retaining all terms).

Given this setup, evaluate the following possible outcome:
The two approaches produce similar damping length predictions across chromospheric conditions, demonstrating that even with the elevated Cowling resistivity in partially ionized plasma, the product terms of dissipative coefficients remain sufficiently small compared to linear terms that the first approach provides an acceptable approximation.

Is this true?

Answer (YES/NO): NO